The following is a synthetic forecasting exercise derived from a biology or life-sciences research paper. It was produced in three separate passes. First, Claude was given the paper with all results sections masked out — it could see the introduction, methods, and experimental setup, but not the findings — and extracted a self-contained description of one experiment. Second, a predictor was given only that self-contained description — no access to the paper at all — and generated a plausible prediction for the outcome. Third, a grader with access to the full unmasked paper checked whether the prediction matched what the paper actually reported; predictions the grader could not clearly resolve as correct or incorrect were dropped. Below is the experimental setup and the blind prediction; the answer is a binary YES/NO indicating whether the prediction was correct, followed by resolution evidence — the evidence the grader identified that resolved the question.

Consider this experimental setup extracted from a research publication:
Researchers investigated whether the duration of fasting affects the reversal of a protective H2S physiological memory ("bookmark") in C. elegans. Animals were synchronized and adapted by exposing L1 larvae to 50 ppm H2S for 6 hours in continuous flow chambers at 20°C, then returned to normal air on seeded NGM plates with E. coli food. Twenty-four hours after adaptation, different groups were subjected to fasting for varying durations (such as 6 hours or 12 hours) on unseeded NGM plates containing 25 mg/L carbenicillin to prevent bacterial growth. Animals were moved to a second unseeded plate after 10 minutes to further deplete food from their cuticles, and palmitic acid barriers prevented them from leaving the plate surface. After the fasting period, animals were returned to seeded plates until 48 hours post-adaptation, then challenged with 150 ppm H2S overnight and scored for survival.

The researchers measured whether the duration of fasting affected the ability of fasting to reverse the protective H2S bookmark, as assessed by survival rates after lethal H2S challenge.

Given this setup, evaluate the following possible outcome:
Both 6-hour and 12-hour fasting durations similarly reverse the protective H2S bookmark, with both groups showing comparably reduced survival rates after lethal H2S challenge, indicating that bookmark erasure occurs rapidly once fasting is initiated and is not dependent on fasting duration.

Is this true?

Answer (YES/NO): NO